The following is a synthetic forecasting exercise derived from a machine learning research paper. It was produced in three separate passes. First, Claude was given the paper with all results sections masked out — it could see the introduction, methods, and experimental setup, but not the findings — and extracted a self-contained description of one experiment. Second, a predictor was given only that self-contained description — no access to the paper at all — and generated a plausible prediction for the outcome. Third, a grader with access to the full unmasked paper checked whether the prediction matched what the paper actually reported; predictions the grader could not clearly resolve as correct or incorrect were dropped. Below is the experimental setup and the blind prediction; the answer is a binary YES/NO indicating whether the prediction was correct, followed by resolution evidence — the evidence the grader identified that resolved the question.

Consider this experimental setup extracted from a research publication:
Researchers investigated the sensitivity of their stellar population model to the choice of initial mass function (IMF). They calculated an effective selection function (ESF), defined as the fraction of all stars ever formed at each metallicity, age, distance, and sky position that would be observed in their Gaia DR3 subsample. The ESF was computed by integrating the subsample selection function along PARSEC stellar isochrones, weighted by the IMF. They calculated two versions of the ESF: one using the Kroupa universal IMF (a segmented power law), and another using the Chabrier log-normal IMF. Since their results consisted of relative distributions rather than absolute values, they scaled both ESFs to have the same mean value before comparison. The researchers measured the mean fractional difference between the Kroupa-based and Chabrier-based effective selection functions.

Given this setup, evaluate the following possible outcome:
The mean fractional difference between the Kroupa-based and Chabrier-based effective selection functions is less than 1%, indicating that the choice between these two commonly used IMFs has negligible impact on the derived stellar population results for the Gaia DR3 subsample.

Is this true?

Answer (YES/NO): YES